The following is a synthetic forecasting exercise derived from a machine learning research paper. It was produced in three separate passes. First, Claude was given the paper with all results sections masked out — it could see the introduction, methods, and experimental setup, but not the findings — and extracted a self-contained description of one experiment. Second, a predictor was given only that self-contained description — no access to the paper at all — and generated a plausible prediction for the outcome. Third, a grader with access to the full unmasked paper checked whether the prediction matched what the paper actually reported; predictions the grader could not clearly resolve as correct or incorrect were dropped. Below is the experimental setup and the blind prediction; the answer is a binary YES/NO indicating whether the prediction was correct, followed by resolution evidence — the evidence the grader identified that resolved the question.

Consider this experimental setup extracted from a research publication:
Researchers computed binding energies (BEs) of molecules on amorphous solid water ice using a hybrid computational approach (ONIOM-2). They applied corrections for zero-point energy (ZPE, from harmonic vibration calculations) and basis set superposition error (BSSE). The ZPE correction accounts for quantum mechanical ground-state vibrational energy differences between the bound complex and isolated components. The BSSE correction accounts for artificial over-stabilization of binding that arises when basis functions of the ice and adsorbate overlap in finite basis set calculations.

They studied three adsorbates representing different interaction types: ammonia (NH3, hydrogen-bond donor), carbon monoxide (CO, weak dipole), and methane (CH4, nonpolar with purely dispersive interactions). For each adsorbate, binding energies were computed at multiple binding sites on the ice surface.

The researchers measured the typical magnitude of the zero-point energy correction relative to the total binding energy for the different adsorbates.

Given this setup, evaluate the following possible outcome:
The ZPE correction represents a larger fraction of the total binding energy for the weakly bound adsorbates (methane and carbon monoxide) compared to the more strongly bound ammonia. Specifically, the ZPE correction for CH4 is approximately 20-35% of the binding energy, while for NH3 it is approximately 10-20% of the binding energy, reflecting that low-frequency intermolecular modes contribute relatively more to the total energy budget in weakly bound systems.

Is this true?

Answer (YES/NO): NO